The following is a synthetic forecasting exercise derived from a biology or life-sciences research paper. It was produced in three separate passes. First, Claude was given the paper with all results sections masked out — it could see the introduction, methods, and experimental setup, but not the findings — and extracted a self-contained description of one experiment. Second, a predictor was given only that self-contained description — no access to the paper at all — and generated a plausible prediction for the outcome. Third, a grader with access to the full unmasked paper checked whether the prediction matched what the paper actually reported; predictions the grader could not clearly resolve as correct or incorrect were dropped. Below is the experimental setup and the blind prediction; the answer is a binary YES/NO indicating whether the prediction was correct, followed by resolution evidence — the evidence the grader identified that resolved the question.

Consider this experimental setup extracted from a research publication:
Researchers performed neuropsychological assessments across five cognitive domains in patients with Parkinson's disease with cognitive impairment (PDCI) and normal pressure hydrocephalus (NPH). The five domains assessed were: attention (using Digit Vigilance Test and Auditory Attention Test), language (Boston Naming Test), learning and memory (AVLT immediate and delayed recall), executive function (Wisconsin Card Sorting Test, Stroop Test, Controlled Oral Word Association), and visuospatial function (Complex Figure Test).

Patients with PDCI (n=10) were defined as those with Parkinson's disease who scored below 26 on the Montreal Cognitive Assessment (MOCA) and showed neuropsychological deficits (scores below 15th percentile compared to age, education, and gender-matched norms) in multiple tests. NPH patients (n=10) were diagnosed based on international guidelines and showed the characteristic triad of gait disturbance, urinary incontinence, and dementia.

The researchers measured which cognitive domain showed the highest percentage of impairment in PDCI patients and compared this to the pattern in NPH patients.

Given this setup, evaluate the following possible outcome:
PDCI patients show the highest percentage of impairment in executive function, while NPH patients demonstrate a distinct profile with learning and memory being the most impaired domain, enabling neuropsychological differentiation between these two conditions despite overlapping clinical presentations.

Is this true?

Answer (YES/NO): NO